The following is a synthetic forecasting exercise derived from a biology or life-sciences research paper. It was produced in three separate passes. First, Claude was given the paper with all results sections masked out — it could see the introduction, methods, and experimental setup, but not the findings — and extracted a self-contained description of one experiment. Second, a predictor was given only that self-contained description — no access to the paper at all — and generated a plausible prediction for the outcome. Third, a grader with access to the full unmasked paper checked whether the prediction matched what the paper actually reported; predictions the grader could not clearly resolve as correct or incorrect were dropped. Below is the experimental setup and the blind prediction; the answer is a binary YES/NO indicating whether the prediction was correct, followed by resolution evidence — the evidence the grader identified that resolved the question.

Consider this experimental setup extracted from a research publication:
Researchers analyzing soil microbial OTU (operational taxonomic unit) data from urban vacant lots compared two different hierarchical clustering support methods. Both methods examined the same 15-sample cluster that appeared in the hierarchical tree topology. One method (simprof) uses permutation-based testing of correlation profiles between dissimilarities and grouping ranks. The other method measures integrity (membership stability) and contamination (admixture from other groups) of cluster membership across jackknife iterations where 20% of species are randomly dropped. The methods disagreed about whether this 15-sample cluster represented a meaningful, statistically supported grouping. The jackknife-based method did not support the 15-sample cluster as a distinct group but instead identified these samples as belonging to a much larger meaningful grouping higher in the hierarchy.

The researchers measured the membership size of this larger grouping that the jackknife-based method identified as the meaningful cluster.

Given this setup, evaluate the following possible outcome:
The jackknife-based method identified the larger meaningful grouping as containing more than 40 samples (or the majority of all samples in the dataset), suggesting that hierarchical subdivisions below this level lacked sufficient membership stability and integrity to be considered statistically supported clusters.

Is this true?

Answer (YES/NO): YES